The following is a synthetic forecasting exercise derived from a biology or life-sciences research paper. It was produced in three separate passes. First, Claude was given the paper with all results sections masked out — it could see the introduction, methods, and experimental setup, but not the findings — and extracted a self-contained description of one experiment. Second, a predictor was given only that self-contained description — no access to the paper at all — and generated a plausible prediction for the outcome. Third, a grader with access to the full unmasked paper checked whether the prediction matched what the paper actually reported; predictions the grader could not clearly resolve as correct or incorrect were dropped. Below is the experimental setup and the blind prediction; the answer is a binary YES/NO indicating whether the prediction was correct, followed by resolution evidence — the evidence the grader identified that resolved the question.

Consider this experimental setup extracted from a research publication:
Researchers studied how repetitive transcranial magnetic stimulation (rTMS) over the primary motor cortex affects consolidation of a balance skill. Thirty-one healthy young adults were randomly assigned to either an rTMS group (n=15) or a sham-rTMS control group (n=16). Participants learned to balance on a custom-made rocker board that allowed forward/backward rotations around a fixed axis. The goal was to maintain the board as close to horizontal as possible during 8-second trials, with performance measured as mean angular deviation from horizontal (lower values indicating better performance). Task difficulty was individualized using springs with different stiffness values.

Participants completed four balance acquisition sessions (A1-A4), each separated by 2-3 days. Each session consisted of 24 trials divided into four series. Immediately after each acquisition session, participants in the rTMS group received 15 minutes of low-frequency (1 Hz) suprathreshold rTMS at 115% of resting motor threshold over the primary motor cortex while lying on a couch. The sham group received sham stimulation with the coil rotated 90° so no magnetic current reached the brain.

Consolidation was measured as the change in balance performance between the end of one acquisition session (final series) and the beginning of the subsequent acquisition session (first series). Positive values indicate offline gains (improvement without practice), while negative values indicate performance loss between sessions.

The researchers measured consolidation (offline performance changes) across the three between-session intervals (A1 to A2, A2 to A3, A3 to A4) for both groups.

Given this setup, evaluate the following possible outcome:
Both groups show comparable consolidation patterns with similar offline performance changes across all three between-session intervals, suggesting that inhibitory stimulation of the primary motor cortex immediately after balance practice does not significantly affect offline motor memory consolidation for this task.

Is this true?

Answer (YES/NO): NO